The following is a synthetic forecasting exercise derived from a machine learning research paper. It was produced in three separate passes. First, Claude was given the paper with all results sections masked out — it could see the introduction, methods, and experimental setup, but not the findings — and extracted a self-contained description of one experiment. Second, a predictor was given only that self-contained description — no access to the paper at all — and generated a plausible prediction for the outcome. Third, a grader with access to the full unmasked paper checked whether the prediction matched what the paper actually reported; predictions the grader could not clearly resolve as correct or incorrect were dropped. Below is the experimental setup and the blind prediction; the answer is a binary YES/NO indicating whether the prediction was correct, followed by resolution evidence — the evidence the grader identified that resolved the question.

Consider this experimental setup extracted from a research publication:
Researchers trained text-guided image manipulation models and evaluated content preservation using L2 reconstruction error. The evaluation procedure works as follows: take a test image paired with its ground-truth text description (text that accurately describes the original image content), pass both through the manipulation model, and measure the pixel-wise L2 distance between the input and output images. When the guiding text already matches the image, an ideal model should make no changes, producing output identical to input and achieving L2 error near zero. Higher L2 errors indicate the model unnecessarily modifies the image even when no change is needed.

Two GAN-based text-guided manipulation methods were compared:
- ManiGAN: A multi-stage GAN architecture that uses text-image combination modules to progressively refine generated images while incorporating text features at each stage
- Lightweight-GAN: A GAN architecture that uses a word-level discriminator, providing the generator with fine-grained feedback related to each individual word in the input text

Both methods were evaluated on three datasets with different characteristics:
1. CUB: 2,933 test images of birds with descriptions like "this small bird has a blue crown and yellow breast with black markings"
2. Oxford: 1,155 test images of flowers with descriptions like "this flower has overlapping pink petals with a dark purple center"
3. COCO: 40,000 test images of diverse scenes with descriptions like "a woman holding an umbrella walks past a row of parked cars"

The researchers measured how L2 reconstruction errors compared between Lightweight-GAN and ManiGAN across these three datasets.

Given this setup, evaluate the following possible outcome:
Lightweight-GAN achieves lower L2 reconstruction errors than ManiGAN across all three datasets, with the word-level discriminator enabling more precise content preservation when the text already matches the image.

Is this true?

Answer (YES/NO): NO